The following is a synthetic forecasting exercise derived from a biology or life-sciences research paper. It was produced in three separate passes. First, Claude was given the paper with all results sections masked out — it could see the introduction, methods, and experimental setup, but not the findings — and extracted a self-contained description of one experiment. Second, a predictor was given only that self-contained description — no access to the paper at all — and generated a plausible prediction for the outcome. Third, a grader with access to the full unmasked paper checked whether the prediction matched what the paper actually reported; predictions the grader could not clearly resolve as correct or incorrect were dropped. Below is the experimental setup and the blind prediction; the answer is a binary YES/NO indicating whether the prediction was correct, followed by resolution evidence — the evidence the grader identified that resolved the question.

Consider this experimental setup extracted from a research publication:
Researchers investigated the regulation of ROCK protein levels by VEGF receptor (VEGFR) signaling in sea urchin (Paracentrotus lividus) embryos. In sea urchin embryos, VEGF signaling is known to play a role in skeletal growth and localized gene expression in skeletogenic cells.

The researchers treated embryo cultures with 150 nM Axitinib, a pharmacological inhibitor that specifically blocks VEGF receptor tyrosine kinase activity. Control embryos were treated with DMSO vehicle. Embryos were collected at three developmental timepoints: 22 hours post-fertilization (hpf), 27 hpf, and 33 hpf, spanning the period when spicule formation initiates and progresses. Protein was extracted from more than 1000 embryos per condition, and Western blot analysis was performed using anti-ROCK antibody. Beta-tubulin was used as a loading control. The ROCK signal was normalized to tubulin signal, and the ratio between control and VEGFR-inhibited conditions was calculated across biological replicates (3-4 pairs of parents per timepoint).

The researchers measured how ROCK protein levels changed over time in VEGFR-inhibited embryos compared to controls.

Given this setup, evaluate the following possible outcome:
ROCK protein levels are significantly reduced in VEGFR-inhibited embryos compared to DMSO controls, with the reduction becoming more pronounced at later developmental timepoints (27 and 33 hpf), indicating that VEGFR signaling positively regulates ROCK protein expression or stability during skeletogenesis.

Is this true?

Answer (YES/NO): NO